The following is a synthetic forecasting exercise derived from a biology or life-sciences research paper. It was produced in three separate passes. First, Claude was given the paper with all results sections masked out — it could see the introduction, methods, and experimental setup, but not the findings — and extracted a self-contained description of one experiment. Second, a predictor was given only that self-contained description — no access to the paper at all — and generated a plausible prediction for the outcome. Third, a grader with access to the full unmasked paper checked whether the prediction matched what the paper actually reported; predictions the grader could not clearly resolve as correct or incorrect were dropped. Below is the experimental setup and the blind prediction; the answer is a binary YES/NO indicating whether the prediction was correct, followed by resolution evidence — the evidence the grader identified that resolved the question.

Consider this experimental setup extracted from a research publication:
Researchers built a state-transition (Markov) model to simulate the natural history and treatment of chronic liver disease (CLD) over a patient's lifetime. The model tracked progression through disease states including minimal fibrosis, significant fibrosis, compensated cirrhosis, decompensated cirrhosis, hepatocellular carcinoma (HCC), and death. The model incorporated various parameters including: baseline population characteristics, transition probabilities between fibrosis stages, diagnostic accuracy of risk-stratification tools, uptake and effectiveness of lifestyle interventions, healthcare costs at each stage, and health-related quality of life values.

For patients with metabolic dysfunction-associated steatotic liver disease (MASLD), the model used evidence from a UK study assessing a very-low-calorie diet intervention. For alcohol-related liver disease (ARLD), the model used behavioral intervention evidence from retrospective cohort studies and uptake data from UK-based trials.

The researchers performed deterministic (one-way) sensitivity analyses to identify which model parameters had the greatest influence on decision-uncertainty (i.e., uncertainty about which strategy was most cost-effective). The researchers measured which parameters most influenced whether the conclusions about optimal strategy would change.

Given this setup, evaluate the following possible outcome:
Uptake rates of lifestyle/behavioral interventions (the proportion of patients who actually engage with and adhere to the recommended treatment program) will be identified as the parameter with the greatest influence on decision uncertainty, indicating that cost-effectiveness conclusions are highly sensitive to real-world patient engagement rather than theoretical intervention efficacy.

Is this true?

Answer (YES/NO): NO